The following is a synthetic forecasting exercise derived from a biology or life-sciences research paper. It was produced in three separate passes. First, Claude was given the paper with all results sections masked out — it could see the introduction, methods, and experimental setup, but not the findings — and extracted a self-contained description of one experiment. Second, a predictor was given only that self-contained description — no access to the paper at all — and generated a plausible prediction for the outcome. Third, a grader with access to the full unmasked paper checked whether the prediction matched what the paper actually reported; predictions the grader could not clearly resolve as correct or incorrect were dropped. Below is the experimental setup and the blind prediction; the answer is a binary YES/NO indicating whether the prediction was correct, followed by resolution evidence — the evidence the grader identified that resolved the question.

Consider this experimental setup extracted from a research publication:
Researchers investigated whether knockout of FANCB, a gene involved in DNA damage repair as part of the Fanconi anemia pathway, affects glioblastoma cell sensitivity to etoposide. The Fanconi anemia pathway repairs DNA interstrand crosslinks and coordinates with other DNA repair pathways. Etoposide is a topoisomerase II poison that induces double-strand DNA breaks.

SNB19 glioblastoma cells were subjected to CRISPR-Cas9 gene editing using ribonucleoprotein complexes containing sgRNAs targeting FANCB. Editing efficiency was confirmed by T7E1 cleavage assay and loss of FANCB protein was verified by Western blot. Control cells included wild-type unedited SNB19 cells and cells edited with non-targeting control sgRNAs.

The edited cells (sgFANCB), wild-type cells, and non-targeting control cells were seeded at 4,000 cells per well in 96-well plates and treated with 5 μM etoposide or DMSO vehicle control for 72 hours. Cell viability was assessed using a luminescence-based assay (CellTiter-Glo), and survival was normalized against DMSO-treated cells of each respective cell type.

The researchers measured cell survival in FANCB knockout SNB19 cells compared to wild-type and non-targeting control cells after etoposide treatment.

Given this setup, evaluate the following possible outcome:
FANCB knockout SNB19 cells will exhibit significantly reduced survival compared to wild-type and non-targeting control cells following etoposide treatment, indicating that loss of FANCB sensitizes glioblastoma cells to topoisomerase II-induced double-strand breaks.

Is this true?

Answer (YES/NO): NO